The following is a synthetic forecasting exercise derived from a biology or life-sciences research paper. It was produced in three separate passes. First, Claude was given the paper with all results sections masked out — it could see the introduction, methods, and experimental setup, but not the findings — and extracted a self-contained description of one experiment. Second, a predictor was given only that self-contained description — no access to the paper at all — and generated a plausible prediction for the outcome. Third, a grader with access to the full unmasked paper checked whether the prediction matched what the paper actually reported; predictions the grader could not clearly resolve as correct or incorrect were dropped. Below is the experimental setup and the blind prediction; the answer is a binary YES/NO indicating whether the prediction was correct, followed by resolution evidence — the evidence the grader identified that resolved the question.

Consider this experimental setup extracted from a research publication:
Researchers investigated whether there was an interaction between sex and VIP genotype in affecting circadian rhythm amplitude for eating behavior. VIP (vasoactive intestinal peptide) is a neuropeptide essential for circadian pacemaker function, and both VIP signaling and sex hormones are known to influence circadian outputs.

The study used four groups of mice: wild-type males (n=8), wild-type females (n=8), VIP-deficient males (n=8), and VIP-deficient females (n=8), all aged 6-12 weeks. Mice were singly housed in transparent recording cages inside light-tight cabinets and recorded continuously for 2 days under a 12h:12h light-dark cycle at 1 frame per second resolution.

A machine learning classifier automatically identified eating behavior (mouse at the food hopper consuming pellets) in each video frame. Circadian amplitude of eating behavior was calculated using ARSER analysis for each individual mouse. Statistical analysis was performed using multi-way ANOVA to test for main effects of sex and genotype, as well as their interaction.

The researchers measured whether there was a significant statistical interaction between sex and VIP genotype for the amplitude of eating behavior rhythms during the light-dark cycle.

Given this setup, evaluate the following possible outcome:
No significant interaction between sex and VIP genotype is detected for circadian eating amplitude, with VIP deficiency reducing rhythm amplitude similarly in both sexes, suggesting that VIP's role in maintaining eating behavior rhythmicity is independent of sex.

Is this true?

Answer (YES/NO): YES